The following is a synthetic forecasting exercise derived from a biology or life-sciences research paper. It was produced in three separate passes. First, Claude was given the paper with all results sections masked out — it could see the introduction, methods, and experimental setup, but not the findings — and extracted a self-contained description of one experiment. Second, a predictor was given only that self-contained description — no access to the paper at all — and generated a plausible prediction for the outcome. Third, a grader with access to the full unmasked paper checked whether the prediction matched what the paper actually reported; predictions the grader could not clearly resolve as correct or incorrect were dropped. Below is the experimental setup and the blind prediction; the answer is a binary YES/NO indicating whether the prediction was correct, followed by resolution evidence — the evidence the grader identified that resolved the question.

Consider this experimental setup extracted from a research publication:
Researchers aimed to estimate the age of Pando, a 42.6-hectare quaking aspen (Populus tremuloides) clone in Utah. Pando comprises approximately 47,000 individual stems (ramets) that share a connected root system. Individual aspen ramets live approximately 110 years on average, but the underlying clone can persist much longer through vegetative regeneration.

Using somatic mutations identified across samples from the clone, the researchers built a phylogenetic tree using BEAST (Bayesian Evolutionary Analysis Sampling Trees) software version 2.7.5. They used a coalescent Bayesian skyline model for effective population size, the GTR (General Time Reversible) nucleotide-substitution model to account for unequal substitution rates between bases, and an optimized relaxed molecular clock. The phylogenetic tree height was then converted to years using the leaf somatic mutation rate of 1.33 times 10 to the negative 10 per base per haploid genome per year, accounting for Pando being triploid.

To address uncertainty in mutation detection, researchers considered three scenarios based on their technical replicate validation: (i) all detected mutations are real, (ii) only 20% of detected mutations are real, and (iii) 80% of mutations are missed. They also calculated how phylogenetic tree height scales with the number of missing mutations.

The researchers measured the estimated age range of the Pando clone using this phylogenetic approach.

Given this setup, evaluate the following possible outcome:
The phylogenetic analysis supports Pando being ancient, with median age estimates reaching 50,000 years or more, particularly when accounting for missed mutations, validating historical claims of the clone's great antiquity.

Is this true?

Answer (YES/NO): NO